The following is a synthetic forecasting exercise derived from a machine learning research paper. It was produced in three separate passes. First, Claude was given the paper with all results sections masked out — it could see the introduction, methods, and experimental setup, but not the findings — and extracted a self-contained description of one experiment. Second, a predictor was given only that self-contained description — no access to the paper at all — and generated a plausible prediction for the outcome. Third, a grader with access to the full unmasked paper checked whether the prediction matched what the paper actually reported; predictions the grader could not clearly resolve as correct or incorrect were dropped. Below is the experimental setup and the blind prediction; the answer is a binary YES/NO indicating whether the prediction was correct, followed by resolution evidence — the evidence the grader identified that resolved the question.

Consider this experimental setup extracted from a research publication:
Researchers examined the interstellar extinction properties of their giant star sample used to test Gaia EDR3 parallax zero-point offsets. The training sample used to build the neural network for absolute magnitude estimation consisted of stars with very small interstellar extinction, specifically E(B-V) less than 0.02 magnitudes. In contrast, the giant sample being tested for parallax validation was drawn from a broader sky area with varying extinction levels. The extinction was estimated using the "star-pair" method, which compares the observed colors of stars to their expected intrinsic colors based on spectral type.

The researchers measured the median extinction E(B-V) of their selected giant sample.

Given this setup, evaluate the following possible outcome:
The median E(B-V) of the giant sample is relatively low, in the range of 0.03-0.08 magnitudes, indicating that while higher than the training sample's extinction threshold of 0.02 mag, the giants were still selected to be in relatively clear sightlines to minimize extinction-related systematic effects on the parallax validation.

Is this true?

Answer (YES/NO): NO